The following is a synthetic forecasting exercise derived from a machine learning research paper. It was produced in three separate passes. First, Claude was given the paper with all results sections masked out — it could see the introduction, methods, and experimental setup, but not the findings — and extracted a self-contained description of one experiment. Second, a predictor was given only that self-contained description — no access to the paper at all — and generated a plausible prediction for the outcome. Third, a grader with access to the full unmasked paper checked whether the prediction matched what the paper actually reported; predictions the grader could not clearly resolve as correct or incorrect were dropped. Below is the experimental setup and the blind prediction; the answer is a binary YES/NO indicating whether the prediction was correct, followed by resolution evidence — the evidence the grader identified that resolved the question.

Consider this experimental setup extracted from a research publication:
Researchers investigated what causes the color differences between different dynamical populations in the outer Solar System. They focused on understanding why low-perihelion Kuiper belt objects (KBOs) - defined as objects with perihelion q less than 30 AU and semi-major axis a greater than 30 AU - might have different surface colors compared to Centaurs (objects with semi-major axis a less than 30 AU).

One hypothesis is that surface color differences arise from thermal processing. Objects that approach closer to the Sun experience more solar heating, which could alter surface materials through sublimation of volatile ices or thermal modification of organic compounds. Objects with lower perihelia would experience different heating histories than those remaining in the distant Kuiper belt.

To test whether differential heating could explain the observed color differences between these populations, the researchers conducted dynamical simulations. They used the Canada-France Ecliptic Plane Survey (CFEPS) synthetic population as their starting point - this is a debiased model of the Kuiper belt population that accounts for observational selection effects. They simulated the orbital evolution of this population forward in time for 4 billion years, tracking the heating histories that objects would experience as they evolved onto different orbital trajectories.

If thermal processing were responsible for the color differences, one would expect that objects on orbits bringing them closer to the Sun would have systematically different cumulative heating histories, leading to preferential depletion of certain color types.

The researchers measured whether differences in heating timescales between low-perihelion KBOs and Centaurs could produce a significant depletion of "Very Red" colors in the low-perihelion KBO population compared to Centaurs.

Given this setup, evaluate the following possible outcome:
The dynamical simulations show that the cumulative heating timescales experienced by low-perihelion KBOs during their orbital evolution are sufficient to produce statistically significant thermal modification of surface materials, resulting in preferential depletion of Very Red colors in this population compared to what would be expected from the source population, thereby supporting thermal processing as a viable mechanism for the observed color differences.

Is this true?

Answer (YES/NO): NO